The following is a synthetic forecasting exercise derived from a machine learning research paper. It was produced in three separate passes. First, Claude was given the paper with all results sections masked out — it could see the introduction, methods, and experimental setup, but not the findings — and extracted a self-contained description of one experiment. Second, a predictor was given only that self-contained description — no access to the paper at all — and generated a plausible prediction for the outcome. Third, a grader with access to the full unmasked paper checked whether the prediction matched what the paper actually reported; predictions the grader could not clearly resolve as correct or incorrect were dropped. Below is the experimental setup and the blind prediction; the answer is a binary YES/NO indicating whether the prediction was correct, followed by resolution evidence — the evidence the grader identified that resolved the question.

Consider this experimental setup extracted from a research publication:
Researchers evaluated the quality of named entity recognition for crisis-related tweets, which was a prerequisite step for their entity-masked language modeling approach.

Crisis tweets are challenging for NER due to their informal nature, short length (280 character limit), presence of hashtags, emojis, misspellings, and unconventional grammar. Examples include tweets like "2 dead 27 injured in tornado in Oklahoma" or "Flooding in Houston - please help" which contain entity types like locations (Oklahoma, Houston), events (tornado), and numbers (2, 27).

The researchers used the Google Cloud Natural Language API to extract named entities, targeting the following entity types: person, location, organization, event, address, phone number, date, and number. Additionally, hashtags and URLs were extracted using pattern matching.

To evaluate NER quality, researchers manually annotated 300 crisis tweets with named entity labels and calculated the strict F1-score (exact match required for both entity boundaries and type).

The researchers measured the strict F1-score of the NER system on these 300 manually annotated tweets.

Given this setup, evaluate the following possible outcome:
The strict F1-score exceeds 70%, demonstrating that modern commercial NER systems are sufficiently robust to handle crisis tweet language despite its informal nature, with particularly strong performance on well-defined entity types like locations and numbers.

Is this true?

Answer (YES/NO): NO